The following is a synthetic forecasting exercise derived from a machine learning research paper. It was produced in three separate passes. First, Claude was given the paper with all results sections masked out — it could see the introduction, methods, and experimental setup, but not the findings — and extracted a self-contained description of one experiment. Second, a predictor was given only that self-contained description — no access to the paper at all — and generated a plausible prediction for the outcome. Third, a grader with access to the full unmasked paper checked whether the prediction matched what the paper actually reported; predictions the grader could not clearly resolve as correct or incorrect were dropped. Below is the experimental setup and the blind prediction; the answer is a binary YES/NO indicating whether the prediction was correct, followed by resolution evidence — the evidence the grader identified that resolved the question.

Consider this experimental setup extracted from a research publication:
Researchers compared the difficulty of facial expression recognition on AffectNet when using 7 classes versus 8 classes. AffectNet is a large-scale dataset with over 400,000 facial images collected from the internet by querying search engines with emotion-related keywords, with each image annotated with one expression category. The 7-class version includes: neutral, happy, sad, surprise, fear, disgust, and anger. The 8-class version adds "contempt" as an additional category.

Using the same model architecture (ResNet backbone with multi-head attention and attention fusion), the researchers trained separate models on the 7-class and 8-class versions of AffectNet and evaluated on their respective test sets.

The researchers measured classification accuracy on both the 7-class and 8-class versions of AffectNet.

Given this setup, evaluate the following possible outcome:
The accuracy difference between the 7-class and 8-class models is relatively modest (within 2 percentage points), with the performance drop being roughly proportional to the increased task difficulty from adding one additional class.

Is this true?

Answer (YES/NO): NO